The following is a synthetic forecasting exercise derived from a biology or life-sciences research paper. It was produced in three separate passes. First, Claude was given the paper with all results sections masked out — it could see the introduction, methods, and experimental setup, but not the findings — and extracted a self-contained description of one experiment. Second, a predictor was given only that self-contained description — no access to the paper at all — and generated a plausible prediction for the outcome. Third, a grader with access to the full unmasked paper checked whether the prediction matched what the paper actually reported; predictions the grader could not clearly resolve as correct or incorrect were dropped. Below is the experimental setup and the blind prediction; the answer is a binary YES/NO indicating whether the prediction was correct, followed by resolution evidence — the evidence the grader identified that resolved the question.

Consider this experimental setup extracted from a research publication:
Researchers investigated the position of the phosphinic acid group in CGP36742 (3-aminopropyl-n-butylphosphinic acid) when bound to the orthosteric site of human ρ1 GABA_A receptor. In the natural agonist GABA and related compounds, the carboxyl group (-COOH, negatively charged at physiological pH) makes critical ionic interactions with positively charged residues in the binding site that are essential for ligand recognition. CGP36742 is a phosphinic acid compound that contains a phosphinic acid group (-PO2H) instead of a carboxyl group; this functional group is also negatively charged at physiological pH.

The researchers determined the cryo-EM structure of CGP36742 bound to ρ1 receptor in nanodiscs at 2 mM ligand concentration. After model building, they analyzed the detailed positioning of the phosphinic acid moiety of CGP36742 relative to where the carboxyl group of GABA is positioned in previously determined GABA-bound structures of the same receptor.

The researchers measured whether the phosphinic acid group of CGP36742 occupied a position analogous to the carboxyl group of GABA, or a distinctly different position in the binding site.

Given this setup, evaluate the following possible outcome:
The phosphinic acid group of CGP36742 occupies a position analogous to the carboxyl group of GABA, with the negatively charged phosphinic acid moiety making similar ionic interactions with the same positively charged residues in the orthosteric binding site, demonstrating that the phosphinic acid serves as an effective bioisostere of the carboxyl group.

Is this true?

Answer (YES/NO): NO